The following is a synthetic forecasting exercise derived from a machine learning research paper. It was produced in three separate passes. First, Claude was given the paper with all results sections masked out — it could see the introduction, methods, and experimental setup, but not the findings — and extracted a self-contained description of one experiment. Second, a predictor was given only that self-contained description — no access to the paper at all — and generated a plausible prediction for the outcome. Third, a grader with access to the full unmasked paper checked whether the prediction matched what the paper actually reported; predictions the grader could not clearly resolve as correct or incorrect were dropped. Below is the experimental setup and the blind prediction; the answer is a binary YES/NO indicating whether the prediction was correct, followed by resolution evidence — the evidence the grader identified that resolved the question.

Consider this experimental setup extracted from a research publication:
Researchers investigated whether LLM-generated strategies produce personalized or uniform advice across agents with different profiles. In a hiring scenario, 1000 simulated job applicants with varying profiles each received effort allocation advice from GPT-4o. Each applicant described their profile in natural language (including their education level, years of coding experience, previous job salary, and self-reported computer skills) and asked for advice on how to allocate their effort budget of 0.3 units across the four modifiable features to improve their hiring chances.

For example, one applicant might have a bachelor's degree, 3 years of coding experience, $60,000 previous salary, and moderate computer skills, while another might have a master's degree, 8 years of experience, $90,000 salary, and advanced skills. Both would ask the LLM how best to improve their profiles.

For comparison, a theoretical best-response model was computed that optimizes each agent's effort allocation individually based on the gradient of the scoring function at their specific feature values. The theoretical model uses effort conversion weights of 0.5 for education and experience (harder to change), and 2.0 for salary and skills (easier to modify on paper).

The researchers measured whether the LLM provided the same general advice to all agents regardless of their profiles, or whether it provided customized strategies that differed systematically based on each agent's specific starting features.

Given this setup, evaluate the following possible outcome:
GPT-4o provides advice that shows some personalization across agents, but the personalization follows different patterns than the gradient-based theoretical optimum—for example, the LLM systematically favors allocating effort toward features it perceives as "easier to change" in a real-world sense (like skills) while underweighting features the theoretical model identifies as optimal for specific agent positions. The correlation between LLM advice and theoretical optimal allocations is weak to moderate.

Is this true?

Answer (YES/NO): NO